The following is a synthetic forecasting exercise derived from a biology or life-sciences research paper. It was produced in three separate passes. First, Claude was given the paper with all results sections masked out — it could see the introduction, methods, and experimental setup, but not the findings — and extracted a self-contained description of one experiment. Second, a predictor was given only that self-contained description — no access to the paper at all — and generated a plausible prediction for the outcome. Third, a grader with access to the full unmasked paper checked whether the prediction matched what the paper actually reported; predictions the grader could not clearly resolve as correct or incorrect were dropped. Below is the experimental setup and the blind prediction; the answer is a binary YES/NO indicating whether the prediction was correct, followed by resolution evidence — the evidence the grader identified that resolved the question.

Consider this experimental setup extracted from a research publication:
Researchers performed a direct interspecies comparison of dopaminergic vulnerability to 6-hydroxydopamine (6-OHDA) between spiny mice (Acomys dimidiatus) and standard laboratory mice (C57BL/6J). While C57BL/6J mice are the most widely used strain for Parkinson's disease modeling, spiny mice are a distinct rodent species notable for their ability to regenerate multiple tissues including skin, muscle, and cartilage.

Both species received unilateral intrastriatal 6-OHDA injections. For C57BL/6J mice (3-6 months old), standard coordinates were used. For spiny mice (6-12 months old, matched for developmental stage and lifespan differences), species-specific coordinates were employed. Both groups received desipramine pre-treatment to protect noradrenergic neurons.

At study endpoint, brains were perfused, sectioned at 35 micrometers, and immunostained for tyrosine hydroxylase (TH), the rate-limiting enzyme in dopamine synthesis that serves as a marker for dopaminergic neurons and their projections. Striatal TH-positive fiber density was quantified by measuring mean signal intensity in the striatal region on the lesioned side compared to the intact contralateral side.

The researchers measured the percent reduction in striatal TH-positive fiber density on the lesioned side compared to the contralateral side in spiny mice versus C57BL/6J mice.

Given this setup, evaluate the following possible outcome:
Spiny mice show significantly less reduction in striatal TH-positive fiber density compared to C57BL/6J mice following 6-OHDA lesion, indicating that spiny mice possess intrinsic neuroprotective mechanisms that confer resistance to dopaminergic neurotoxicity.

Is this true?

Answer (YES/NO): NO